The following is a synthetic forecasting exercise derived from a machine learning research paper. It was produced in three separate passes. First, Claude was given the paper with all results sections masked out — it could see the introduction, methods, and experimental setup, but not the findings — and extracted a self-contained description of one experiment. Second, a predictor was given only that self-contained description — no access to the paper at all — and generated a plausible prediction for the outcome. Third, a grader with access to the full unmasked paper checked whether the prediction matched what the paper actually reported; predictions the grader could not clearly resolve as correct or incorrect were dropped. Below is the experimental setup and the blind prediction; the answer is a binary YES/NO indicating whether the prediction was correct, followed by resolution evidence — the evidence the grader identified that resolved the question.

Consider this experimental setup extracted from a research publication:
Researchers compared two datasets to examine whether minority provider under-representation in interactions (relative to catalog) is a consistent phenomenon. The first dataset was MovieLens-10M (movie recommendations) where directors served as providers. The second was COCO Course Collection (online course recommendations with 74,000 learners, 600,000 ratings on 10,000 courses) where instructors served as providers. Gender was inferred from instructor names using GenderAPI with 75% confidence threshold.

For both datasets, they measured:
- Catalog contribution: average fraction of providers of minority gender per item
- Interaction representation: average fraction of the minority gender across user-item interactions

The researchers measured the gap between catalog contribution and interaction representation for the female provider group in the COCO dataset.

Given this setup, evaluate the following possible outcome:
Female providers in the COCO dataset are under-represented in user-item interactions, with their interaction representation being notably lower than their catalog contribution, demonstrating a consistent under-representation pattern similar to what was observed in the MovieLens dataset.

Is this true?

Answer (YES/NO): YES